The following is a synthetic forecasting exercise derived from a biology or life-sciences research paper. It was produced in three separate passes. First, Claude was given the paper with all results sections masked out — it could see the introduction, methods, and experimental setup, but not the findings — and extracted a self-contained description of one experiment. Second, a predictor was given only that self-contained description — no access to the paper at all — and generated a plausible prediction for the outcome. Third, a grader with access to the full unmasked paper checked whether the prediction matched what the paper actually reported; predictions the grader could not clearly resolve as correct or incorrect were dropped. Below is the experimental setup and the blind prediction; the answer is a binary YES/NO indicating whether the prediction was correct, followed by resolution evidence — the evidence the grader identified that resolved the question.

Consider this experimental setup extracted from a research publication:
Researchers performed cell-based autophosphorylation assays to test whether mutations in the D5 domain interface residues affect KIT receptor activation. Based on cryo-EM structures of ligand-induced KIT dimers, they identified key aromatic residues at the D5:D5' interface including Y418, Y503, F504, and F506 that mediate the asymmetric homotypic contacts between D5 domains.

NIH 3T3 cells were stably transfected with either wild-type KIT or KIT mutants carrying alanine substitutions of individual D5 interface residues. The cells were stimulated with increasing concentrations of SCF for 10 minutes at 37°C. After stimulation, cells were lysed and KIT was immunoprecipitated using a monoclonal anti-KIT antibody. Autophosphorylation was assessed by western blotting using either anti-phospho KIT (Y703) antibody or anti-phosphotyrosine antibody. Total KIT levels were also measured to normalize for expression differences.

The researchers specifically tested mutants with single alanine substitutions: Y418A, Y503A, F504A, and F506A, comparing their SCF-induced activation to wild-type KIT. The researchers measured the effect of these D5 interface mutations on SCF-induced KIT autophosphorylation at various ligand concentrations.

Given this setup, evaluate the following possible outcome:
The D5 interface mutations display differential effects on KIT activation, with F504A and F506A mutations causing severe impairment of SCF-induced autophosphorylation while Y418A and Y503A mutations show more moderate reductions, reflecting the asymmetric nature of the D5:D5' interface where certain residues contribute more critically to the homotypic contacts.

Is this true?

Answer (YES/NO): NO